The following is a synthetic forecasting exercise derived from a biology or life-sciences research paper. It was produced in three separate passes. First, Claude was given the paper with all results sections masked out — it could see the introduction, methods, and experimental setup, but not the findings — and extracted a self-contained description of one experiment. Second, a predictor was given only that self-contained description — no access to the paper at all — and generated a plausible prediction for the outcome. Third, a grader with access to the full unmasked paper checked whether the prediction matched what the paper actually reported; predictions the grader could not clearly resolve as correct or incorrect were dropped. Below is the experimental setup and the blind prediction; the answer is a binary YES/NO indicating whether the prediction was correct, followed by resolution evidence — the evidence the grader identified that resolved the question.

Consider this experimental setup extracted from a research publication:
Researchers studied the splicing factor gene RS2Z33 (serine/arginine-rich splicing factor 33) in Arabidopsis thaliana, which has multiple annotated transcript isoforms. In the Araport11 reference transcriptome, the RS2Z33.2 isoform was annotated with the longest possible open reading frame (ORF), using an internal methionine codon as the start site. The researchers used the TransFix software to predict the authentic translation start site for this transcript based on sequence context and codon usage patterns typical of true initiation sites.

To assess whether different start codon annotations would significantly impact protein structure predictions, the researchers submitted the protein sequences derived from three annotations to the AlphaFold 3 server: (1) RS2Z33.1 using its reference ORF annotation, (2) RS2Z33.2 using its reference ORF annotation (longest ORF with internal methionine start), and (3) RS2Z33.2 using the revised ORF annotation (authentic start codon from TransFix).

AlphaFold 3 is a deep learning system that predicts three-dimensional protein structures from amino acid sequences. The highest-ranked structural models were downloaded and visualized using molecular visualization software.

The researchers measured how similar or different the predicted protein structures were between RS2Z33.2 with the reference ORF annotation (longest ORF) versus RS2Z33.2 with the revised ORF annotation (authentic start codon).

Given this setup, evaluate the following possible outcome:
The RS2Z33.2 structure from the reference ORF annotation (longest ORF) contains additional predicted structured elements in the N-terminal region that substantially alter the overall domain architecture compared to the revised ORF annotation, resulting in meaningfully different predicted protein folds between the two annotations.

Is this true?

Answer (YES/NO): NO